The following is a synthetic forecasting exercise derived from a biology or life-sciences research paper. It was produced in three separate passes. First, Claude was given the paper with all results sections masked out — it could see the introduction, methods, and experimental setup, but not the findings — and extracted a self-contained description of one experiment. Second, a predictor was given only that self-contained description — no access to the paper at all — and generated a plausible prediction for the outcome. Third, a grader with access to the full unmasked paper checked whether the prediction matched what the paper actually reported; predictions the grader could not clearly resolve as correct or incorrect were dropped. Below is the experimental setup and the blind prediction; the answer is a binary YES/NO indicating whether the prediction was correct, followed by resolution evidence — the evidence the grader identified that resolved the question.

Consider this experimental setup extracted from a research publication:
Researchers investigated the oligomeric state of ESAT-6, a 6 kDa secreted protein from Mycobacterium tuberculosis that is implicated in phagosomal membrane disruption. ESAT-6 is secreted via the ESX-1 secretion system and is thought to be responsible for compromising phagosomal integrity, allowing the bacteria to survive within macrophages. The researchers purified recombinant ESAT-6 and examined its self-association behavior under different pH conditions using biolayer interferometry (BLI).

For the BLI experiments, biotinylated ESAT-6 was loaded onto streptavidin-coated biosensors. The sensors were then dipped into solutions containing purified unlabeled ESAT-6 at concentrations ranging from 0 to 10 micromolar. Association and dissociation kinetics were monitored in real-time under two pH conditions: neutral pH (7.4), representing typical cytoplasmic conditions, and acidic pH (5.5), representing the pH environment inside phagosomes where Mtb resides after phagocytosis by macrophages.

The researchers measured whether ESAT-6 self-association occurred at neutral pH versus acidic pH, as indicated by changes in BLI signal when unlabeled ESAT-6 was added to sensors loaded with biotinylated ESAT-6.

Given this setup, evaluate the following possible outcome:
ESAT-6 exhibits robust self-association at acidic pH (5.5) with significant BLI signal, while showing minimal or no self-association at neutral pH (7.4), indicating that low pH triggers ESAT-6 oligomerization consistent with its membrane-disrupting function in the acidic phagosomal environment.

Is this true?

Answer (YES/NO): NO